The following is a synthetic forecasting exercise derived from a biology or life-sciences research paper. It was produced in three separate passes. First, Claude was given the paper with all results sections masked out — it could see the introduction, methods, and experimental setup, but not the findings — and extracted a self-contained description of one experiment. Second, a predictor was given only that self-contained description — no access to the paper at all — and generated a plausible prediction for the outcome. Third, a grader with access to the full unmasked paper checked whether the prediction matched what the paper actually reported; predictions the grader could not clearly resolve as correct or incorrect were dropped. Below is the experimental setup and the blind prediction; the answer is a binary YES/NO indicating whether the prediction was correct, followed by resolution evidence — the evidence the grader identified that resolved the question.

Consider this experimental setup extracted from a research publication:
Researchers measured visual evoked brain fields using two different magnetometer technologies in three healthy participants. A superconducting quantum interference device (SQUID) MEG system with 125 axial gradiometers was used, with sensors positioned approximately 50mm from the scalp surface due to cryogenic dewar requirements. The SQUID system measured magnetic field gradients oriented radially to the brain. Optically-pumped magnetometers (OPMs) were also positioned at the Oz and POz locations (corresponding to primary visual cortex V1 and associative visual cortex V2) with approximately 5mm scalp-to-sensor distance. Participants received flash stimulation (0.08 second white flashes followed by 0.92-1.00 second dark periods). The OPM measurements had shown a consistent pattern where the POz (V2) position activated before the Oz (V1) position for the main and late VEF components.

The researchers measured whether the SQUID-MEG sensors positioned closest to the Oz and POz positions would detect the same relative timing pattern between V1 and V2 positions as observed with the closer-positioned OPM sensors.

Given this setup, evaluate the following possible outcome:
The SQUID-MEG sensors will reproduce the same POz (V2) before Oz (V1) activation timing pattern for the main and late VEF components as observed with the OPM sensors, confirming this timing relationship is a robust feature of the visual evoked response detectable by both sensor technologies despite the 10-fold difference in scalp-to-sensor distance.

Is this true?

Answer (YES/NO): YES